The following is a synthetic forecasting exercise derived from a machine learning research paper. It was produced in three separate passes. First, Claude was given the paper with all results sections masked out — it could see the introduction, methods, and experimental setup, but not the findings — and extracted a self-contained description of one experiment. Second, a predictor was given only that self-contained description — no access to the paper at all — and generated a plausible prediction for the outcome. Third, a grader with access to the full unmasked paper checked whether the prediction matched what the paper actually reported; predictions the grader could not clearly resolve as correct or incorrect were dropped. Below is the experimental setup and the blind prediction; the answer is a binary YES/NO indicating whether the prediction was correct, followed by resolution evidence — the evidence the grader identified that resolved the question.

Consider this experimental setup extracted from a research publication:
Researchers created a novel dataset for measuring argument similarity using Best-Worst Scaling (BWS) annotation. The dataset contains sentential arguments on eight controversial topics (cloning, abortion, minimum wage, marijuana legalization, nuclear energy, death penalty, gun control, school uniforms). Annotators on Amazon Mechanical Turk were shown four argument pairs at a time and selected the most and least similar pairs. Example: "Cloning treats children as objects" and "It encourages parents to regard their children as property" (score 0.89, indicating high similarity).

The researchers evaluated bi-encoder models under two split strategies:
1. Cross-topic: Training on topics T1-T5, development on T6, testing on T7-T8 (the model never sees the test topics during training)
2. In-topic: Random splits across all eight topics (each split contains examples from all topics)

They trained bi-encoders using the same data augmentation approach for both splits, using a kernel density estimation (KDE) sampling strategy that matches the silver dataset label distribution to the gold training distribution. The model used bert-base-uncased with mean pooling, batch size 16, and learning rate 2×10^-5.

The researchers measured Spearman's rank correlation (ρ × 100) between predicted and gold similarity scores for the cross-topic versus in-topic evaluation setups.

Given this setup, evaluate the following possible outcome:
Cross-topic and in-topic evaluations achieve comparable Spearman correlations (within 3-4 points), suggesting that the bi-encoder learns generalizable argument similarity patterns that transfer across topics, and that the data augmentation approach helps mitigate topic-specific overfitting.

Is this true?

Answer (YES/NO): NO